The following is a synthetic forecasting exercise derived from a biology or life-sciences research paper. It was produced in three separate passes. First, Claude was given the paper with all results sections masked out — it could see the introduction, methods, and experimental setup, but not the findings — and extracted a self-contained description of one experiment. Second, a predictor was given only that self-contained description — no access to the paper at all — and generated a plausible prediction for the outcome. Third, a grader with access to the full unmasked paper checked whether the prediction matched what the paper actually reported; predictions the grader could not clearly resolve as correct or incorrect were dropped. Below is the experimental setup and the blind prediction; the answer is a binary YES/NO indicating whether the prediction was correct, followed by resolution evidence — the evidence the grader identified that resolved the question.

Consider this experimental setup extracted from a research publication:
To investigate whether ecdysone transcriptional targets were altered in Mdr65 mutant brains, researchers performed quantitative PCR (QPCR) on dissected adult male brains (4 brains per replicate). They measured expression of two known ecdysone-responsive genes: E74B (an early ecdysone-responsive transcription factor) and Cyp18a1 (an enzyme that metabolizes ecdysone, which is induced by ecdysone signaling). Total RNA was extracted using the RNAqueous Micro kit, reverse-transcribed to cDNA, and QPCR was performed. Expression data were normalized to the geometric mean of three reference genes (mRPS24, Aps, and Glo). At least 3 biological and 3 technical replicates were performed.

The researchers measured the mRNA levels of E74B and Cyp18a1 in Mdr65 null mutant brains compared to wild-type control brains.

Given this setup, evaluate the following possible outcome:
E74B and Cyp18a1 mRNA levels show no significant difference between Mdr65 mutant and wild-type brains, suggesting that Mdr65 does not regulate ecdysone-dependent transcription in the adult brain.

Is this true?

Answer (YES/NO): NO